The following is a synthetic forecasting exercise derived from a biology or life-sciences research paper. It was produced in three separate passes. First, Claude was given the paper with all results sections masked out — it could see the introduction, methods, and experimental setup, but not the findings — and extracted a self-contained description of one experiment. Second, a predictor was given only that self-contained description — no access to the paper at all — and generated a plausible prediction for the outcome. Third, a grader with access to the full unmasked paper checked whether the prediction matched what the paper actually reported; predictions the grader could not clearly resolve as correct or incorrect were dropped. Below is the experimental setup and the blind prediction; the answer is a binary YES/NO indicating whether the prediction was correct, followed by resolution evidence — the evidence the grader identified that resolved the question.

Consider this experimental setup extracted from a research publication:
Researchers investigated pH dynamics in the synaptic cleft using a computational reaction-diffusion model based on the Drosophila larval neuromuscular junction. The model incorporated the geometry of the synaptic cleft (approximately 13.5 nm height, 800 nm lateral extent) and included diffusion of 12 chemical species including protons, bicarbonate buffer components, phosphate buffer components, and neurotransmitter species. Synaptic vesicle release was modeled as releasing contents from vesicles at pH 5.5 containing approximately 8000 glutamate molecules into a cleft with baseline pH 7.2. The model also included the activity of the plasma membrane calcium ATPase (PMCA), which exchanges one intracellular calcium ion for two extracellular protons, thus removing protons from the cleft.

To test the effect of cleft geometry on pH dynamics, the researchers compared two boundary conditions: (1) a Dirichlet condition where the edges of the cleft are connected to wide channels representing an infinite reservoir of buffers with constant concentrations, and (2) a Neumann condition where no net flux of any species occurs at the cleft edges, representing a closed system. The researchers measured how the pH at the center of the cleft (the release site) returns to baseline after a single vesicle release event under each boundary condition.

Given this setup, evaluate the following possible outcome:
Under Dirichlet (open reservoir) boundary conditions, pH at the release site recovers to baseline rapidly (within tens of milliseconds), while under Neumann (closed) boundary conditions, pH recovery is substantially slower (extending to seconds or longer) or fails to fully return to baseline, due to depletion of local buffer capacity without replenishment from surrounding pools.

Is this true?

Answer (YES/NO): YES